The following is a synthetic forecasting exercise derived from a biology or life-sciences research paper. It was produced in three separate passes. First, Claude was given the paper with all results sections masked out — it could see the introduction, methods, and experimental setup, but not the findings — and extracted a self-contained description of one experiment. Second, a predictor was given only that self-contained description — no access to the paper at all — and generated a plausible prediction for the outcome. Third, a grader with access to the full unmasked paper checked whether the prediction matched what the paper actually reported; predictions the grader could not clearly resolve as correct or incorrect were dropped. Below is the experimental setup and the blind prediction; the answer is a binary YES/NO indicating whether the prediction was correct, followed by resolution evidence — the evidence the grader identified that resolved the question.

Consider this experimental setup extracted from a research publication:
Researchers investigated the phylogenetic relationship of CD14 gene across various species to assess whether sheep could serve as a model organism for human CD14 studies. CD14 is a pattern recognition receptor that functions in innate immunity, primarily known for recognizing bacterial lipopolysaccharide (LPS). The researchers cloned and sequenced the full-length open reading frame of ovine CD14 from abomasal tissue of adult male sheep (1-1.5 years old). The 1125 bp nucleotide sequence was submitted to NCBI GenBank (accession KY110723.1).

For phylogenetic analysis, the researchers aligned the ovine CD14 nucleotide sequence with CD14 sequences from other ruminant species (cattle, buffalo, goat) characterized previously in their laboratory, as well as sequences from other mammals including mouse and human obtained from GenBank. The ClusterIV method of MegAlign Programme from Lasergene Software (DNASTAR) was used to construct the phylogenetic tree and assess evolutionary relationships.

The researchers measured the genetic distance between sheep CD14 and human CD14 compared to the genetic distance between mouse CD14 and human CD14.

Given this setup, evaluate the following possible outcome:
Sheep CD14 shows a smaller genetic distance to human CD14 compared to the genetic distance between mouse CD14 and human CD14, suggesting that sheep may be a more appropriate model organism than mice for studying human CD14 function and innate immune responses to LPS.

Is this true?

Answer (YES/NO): YES